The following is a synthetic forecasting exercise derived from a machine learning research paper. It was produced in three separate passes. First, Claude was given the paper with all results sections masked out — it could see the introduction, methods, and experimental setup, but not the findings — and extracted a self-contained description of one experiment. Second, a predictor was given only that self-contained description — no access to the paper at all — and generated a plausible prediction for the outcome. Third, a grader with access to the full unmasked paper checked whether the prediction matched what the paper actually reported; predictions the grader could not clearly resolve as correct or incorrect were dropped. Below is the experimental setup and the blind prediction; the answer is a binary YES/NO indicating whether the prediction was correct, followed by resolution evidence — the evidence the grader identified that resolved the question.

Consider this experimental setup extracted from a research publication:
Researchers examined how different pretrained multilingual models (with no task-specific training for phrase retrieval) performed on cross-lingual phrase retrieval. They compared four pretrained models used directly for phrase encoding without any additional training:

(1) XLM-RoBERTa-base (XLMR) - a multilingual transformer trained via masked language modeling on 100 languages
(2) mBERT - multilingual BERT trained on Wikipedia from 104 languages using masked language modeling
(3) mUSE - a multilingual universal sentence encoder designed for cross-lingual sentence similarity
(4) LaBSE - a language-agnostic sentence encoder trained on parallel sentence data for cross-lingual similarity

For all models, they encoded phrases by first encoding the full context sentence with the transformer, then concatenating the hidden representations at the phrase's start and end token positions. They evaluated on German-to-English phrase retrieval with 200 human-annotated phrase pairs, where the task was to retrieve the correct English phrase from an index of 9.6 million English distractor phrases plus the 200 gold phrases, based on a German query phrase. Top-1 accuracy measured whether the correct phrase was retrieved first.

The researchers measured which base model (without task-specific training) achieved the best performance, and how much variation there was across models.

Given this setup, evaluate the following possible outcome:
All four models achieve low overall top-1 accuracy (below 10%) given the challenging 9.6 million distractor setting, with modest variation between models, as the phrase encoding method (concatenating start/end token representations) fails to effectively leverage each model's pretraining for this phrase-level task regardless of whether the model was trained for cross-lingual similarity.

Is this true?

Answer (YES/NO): NO